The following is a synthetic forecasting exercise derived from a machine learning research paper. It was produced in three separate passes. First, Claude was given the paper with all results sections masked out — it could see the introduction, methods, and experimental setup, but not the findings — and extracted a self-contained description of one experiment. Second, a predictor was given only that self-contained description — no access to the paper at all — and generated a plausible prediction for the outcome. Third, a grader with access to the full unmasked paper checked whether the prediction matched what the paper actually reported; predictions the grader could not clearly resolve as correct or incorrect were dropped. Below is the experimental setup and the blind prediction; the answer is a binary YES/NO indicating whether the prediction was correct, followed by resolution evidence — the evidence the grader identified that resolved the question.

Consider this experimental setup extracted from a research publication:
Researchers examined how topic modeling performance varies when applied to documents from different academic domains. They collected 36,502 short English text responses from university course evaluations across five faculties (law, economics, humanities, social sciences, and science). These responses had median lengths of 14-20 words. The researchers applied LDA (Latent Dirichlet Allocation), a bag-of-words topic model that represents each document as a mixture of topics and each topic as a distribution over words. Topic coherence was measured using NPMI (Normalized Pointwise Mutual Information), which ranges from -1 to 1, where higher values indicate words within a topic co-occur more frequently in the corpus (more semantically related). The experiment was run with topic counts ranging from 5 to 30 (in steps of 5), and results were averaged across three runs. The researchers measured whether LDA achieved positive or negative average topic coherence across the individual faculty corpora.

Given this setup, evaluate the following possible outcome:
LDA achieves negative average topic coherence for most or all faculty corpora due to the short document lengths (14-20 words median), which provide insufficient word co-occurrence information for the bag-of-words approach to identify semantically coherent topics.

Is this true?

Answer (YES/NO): YES